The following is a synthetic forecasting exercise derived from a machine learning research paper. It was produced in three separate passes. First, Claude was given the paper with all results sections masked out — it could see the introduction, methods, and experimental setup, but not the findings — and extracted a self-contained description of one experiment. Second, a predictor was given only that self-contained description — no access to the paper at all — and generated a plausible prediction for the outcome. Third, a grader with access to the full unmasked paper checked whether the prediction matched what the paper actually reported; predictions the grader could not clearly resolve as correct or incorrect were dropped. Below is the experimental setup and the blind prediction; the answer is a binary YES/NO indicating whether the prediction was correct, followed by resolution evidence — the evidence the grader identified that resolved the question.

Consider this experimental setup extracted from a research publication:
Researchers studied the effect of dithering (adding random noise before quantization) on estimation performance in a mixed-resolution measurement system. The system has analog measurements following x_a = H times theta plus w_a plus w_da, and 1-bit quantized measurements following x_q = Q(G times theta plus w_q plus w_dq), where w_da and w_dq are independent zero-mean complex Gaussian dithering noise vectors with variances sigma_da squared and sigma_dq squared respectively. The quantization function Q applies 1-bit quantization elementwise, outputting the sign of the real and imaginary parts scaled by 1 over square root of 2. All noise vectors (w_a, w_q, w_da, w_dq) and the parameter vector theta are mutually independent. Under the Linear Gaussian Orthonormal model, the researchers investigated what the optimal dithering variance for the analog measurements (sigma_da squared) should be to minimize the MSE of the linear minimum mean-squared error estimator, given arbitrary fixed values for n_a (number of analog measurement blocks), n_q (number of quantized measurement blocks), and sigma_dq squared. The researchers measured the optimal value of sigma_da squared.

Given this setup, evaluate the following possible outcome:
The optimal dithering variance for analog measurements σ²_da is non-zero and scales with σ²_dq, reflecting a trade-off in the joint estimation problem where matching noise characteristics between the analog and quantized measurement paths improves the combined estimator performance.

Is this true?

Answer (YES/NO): NO